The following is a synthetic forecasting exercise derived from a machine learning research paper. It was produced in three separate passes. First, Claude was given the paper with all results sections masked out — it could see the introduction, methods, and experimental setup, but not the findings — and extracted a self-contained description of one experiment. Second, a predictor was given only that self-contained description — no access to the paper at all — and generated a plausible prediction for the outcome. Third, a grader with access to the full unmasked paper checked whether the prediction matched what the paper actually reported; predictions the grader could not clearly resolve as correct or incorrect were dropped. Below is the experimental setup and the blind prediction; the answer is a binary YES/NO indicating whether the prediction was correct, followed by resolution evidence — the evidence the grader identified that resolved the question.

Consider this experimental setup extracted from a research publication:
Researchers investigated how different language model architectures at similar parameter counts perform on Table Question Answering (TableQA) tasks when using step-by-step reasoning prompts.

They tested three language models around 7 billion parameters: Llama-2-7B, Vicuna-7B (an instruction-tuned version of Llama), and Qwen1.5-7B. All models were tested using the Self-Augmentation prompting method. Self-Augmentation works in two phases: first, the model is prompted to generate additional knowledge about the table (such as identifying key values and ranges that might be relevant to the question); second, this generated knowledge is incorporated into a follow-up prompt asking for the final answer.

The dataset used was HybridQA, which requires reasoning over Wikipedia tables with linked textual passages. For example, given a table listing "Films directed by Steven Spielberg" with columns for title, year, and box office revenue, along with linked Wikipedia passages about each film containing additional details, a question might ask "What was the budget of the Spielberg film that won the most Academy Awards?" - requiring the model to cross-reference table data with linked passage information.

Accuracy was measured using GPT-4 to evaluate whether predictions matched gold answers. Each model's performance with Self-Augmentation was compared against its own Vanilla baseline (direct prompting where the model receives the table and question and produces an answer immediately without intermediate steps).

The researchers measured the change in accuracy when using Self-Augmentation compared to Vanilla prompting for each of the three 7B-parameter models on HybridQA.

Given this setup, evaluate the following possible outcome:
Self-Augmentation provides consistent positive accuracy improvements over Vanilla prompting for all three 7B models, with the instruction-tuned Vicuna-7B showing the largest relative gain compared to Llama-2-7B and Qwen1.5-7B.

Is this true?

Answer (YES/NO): NO